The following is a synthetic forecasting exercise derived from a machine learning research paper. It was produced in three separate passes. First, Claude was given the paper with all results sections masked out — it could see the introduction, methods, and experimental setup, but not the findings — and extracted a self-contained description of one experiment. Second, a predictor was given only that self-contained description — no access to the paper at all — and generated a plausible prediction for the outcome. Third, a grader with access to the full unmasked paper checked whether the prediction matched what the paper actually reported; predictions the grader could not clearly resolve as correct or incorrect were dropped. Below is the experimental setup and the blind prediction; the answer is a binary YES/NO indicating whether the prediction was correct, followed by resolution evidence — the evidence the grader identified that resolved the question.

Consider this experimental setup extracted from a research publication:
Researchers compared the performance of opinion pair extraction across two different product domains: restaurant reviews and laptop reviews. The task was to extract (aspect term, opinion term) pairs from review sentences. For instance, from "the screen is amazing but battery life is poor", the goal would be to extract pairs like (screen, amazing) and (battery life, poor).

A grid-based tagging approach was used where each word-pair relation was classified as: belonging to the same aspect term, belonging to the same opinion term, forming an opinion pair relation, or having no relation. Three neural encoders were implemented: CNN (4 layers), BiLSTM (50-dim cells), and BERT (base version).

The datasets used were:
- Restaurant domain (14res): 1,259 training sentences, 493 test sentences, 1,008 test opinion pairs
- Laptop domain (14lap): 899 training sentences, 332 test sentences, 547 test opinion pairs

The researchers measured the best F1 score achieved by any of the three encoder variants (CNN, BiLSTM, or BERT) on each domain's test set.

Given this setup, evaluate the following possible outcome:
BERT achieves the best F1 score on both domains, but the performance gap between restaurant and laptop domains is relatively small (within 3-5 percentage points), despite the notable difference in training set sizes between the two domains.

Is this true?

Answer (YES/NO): NO